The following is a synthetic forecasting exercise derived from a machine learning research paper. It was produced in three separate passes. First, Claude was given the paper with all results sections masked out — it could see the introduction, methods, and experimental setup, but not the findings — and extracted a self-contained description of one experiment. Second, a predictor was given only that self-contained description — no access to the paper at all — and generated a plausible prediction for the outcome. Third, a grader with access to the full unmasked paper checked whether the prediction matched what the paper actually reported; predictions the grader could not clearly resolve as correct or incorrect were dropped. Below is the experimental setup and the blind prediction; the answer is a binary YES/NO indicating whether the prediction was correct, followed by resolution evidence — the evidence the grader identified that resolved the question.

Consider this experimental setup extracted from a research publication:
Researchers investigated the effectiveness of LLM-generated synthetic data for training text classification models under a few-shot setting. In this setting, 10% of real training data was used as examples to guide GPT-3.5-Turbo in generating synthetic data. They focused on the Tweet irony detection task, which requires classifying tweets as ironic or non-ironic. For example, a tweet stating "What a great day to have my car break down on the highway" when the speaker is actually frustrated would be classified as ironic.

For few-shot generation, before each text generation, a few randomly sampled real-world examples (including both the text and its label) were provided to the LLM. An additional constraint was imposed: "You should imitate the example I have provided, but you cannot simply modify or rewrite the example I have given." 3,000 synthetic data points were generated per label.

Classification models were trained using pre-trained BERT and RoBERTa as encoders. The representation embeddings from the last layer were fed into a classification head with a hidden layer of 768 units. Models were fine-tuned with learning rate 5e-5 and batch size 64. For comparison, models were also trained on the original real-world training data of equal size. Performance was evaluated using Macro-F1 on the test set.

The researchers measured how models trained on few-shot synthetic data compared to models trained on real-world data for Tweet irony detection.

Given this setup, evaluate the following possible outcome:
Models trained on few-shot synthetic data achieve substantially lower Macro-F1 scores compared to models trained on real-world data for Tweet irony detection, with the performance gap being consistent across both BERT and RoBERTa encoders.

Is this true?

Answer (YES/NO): NO